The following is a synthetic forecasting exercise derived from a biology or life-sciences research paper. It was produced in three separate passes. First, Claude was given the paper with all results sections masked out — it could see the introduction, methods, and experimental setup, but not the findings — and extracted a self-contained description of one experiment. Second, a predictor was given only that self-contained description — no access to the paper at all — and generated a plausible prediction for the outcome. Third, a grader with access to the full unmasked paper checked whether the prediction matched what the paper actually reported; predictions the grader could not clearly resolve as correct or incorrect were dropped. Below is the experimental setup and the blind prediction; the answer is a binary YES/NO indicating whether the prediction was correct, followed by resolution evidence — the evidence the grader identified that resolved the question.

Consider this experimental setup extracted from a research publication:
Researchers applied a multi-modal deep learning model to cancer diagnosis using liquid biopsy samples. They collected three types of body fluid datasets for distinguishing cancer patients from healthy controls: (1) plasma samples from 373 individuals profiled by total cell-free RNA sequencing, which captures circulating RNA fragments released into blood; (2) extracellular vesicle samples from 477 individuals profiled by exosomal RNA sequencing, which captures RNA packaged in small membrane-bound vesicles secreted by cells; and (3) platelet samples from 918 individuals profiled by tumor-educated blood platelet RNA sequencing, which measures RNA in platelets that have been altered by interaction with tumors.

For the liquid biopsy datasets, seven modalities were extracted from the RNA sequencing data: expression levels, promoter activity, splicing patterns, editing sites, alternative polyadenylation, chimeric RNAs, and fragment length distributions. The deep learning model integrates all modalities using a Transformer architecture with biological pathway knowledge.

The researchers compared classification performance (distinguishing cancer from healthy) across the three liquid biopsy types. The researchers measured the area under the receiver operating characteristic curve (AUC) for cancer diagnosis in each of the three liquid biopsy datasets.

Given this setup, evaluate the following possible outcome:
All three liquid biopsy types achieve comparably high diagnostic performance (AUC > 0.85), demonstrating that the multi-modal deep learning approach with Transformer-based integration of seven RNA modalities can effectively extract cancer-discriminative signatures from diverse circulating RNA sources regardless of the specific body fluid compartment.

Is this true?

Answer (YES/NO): YES